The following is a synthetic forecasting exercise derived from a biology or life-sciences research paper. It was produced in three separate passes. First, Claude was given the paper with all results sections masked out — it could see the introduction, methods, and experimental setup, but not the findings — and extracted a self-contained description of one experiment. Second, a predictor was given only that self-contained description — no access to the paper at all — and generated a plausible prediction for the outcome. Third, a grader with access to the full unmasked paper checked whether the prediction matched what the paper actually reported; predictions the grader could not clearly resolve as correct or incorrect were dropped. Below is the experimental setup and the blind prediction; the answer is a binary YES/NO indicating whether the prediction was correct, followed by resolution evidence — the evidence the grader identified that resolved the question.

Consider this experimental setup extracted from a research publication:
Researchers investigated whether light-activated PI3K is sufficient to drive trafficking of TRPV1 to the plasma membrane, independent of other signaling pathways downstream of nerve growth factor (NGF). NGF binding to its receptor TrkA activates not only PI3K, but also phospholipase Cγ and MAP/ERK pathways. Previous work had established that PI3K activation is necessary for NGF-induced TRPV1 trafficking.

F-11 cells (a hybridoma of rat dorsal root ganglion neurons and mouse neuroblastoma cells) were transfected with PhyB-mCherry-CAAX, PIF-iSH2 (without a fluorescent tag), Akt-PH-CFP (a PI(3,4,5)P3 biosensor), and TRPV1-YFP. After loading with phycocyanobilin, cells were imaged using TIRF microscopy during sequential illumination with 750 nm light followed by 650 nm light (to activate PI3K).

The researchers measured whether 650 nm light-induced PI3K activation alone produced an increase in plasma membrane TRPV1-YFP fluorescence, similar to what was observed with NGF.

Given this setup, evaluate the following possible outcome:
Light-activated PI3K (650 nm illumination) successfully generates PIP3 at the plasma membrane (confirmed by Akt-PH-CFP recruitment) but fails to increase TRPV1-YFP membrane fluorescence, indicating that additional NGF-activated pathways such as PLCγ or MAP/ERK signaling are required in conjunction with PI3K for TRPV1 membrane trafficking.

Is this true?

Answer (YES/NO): NO